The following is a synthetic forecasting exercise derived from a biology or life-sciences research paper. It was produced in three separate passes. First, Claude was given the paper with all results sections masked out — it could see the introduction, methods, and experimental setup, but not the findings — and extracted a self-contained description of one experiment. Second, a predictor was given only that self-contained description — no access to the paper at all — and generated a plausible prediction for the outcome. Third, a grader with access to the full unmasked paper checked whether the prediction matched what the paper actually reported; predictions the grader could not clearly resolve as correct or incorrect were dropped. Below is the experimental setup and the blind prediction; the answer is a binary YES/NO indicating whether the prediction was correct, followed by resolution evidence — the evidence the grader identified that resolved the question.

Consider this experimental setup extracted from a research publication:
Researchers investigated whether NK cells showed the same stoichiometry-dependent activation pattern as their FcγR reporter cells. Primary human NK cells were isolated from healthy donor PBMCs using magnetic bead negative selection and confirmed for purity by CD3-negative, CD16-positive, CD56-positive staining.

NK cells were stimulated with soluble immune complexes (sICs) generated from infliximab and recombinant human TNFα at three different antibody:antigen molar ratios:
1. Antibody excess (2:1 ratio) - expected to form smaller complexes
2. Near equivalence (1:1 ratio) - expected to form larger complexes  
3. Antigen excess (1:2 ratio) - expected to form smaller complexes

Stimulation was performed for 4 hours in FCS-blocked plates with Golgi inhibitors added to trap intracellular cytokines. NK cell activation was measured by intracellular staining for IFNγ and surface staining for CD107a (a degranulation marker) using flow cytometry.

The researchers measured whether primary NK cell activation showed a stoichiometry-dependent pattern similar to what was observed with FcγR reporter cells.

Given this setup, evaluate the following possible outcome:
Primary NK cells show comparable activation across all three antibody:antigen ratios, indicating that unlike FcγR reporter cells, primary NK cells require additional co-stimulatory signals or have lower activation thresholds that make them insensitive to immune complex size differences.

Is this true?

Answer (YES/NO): NO